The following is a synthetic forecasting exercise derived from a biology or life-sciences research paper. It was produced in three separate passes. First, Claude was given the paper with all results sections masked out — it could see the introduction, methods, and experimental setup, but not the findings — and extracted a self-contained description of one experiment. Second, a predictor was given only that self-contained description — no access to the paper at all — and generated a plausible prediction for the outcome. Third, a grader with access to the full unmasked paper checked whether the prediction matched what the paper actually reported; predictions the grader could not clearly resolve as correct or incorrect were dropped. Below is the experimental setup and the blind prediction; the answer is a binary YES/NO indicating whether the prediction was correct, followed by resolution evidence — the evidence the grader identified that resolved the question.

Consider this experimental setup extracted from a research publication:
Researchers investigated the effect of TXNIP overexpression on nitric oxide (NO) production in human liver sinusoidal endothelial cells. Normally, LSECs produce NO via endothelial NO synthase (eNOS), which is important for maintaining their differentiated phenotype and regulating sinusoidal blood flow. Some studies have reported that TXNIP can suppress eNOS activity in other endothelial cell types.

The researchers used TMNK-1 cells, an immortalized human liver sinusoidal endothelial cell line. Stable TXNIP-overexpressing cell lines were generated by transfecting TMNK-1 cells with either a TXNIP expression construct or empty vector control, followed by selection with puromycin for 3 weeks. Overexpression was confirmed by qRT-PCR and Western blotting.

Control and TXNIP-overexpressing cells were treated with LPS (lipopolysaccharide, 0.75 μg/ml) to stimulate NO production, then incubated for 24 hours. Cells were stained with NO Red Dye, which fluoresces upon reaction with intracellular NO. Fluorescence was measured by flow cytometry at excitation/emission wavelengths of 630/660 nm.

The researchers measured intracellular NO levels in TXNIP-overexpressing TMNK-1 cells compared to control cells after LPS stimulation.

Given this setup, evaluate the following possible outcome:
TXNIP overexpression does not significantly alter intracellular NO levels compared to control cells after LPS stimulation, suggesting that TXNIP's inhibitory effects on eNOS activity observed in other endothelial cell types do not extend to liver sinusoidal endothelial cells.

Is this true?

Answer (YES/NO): NO